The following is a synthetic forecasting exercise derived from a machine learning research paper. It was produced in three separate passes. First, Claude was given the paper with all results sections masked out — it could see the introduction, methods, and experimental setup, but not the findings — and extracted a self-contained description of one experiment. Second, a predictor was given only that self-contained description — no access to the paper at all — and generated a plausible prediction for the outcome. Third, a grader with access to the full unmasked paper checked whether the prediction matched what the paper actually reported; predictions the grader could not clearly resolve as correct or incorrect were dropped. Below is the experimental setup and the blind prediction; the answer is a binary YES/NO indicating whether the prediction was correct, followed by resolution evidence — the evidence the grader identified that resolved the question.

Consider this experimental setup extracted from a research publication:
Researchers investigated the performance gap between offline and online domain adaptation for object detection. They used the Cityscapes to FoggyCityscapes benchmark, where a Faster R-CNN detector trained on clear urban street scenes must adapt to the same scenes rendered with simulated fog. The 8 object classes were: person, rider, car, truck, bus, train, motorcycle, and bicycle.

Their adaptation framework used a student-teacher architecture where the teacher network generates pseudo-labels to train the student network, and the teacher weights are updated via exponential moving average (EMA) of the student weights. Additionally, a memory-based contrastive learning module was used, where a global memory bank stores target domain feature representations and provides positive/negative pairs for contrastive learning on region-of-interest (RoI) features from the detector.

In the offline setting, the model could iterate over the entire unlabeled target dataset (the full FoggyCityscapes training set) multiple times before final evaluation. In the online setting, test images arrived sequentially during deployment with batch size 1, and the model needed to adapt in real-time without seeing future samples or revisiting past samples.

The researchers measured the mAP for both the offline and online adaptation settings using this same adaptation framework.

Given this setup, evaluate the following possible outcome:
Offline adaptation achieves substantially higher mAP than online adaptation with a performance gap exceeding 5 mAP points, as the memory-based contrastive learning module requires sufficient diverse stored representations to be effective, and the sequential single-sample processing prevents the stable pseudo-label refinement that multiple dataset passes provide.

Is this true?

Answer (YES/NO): YES